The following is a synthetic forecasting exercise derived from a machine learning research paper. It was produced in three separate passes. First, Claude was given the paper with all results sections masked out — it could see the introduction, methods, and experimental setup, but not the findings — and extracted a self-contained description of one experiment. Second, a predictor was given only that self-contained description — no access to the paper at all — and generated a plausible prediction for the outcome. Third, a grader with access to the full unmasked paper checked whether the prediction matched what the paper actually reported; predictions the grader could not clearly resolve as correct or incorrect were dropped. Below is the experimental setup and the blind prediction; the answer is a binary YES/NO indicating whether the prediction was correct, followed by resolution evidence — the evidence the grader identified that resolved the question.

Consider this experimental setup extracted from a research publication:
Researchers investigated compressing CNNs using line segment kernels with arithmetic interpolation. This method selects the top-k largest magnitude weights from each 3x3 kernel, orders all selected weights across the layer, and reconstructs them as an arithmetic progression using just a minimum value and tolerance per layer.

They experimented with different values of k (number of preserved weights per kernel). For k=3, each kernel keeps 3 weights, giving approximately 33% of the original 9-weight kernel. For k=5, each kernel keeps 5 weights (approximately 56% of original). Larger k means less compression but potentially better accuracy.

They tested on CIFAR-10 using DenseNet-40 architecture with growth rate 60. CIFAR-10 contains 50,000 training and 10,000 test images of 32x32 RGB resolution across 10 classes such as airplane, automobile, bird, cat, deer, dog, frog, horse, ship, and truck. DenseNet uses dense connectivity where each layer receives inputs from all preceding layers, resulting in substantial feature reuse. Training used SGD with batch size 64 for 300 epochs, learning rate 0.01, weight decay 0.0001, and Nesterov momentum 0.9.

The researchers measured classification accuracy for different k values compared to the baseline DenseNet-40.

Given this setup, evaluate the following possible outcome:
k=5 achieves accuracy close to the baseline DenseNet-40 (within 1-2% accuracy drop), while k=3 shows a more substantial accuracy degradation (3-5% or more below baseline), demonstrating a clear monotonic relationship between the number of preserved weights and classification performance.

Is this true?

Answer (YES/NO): NO